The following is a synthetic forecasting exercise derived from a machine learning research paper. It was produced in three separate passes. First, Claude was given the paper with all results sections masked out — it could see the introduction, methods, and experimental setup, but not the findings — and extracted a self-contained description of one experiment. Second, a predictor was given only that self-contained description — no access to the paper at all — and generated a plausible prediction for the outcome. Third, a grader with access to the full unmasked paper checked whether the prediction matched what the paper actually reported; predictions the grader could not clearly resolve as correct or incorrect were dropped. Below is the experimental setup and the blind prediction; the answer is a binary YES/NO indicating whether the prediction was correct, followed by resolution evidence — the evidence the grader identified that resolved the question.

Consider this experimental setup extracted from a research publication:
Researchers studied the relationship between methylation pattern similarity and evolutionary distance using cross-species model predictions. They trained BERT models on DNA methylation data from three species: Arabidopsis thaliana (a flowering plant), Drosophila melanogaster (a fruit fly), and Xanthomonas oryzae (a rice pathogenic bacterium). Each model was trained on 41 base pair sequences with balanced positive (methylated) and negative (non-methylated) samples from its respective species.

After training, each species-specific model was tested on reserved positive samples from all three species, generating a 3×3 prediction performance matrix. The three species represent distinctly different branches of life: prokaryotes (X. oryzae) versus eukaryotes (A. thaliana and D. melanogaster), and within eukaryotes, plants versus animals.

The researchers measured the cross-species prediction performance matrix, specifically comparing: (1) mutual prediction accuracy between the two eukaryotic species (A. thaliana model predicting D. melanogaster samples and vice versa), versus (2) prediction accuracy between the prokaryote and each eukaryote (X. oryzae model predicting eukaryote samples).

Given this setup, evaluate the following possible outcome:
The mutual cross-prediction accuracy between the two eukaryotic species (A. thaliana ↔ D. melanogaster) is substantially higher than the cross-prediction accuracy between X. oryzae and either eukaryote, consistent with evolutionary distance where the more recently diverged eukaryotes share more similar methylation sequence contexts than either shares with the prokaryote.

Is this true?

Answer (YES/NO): YES